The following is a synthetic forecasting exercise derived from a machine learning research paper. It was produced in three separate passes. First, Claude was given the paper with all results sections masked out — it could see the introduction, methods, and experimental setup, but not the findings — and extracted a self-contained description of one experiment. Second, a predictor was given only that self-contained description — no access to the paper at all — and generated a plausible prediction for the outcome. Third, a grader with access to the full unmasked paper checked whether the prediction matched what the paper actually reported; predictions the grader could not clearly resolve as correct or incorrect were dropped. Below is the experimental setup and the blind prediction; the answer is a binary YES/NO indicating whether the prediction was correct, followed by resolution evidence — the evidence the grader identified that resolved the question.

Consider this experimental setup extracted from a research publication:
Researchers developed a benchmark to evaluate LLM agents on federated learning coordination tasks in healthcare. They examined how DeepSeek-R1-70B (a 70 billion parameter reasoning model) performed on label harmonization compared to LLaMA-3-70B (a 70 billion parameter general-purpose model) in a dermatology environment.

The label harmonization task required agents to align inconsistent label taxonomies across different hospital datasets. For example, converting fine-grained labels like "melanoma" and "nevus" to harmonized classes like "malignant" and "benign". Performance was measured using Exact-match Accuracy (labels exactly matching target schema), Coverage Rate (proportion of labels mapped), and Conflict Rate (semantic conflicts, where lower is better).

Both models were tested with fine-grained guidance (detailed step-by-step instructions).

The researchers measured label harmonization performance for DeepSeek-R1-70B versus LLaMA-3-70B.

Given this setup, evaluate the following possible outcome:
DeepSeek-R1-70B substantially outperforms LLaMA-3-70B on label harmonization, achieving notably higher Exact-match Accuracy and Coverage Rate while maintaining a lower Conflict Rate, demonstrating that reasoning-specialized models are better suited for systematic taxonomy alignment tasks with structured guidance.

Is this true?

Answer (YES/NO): NO